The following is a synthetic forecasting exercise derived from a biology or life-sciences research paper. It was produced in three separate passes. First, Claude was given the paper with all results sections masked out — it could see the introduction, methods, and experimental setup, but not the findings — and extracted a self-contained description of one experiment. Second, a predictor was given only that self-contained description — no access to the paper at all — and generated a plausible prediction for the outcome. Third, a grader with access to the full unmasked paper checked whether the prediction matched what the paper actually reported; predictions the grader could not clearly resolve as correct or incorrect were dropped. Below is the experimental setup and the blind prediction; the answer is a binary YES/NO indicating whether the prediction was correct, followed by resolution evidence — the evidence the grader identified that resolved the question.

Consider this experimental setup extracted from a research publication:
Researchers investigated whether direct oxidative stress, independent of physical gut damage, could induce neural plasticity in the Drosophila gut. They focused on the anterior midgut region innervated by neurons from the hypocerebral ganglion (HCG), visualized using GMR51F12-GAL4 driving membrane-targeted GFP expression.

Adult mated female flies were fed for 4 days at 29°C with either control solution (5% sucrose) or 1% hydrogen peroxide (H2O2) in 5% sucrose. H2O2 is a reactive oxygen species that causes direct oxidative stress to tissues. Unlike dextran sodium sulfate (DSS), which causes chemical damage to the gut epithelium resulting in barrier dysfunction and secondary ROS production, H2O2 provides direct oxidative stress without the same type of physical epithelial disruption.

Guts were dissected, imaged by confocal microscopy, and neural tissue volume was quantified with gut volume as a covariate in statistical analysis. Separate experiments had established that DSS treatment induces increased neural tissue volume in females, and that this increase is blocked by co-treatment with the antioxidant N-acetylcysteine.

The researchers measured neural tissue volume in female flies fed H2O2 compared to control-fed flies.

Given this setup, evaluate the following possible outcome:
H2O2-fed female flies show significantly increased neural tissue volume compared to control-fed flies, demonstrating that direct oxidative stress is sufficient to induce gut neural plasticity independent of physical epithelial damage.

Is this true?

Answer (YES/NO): YES